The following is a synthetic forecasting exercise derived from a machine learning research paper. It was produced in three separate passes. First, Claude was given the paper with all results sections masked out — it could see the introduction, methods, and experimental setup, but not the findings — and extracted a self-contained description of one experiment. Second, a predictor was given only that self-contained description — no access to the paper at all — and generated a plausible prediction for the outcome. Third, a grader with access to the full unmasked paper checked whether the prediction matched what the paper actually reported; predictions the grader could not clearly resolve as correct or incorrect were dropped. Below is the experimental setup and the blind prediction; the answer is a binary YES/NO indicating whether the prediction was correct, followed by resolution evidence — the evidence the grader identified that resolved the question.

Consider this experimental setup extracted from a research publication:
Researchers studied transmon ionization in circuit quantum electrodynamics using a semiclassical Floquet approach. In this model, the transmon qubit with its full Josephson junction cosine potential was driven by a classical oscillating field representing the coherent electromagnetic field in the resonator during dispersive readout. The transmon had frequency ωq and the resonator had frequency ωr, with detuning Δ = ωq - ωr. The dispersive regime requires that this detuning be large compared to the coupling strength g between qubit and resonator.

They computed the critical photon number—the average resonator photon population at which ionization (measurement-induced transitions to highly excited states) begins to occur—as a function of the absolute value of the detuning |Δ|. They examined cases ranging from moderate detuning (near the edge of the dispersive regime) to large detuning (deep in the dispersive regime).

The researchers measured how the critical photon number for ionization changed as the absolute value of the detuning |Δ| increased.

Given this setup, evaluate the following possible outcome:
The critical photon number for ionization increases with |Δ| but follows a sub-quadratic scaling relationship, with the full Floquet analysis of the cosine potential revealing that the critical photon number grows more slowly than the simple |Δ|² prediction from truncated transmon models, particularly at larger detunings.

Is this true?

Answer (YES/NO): NO